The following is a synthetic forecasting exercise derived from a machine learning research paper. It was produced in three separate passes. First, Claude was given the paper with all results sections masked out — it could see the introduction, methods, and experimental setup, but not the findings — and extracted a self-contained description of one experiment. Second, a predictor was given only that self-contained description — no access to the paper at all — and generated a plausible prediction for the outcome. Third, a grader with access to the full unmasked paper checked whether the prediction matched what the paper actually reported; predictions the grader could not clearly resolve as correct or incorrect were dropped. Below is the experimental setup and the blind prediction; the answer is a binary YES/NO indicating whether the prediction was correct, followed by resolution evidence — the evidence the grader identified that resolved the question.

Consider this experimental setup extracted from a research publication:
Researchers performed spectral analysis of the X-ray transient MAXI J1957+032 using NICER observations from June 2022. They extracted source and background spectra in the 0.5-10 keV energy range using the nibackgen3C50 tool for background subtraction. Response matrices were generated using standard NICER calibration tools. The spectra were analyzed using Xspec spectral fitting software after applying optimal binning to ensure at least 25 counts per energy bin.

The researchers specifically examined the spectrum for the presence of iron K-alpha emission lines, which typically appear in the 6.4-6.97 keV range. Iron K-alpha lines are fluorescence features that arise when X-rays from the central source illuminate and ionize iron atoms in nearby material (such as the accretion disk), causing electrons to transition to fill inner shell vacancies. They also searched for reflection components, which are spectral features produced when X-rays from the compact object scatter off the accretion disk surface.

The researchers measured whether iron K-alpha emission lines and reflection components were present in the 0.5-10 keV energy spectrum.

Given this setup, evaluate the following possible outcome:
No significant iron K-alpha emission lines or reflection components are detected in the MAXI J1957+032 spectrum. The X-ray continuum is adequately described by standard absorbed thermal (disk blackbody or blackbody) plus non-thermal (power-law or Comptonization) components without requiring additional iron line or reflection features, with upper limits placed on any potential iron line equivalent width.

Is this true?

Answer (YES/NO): NO